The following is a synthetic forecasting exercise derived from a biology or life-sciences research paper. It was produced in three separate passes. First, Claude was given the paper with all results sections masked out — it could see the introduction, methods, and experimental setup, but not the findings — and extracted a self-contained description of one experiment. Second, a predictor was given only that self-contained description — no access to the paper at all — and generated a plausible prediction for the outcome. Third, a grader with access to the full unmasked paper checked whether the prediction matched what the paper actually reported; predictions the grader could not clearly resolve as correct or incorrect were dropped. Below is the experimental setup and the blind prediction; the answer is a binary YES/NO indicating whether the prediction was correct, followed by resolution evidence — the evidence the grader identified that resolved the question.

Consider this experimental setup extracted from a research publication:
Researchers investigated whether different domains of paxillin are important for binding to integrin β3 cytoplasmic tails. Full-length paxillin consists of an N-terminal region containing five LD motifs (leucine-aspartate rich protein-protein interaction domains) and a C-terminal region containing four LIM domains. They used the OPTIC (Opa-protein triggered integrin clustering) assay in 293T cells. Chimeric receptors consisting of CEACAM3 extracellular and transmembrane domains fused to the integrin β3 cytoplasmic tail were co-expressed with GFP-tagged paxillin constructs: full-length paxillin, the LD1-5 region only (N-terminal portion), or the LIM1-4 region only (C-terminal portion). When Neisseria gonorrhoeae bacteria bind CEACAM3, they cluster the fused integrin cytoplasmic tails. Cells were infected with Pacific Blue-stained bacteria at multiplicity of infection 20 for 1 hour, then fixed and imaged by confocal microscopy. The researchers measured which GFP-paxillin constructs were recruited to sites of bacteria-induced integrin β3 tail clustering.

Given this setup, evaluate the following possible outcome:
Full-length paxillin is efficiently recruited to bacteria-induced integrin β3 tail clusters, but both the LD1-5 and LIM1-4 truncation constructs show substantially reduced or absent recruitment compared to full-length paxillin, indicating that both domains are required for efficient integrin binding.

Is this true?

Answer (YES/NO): NO